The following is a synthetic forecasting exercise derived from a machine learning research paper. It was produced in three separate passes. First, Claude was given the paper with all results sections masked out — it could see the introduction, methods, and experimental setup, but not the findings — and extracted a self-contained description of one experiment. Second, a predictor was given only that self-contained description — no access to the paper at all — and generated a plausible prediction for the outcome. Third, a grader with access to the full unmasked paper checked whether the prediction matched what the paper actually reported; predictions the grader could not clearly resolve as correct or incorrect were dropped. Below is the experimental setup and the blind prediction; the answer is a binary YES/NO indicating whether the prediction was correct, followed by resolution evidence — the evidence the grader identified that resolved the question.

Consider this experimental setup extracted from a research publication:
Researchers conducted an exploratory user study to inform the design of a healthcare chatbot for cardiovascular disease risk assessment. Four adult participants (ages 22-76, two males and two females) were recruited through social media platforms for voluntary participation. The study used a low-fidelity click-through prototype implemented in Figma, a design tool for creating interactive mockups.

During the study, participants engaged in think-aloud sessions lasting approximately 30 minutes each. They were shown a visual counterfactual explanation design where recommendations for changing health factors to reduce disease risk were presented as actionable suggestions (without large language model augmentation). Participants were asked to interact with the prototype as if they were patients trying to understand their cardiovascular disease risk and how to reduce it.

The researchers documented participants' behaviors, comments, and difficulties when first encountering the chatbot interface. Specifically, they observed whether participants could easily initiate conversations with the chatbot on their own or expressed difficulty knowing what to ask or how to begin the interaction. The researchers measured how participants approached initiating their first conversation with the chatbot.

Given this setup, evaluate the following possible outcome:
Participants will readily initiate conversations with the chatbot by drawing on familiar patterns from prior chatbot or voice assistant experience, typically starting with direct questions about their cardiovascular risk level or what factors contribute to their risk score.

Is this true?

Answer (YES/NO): NO